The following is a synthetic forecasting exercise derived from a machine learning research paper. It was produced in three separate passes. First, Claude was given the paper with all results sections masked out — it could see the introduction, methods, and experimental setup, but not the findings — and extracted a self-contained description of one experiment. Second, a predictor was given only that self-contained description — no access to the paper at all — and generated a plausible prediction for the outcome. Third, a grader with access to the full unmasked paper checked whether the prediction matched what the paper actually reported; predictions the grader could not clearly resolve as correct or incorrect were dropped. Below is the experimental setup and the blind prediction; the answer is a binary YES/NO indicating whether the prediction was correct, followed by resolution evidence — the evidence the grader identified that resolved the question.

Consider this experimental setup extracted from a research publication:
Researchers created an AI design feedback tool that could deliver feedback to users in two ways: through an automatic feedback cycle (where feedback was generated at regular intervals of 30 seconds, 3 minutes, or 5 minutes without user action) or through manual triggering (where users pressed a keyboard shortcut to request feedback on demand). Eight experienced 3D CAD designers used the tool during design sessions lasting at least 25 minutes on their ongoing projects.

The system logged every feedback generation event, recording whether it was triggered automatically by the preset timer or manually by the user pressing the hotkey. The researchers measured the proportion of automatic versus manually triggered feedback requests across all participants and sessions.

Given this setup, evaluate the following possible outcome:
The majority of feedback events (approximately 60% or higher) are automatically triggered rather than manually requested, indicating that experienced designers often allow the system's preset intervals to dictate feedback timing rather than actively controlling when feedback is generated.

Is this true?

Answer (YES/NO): NO